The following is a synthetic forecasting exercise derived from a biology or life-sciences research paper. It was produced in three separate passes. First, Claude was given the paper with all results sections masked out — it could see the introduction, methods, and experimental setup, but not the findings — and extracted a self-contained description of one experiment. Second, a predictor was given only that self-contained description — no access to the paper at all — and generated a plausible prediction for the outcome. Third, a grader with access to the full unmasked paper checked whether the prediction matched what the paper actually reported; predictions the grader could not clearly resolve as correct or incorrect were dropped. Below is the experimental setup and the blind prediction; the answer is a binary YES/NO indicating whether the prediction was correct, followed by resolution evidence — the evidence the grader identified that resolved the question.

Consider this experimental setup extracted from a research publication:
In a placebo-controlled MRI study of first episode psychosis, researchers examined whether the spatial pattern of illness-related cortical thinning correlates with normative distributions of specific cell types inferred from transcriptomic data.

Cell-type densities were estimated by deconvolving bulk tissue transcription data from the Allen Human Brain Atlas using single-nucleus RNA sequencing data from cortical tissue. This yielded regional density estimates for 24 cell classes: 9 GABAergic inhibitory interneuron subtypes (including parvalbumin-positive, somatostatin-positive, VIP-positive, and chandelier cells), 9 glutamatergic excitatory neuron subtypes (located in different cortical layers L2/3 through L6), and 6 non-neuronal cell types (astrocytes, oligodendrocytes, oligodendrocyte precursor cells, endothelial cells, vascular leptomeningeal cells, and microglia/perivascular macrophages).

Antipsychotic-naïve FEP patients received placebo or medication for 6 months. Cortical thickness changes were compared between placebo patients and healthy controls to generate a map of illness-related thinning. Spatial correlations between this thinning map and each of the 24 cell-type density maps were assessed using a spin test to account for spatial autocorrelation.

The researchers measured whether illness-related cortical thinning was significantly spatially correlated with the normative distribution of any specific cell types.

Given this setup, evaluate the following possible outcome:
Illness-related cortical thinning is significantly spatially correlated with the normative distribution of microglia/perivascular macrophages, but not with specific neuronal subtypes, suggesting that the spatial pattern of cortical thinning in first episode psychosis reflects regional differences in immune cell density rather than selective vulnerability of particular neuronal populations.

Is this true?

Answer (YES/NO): NO